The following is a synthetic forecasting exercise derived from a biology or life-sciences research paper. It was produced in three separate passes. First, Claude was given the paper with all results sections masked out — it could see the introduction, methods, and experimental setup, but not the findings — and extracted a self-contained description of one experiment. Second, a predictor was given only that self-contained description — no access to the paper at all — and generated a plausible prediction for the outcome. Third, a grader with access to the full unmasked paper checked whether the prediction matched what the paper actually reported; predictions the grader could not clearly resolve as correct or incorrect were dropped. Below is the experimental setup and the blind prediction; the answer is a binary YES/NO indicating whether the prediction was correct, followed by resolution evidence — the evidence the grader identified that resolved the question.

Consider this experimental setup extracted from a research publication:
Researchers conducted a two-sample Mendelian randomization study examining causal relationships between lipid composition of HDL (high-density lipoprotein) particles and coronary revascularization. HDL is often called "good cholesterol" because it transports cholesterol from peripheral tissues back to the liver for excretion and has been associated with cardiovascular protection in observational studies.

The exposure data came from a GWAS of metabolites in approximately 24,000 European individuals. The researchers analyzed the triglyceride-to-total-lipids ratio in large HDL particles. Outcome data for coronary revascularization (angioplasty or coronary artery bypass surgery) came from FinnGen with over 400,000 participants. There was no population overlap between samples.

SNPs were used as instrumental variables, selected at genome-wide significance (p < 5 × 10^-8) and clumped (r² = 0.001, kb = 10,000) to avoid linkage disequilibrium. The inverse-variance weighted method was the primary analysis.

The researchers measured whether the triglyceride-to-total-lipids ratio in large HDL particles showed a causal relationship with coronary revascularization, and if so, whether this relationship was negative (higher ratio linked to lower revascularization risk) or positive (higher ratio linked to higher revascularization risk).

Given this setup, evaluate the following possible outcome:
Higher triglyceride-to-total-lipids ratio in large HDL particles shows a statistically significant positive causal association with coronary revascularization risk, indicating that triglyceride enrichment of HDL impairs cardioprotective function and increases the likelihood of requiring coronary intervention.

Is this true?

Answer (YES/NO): YES